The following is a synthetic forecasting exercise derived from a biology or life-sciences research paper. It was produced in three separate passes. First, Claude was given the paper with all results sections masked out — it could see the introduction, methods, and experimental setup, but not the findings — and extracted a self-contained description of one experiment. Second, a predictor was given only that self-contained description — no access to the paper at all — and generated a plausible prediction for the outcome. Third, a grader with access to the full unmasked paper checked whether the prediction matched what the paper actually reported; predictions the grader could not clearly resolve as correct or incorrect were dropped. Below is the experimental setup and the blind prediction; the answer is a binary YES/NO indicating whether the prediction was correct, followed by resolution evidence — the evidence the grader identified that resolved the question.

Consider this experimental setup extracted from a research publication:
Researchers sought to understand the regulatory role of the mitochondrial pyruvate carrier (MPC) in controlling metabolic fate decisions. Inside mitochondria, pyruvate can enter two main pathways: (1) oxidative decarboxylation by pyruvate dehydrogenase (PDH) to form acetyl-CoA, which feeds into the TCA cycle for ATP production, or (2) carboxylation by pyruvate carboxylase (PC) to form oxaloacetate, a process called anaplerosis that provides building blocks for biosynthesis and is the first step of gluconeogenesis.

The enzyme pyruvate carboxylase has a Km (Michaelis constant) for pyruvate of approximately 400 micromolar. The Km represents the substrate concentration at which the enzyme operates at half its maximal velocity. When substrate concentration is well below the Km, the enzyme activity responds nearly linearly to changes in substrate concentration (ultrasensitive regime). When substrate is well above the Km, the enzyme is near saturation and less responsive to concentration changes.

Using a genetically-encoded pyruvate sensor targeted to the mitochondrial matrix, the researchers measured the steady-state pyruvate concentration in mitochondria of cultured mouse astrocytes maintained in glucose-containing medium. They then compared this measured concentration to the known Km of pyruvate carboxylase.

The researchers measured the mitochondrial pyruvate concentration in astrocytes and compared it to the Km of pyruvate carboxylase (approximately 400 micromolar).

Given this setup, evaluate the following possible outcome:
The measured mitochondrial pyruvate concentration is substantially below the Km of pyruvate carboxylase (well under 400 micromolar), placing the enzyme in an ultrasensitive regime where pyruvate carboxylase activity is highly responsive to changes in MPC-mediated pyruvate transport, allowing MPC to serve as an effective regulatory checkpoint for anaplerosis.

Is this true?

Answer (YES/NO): YES